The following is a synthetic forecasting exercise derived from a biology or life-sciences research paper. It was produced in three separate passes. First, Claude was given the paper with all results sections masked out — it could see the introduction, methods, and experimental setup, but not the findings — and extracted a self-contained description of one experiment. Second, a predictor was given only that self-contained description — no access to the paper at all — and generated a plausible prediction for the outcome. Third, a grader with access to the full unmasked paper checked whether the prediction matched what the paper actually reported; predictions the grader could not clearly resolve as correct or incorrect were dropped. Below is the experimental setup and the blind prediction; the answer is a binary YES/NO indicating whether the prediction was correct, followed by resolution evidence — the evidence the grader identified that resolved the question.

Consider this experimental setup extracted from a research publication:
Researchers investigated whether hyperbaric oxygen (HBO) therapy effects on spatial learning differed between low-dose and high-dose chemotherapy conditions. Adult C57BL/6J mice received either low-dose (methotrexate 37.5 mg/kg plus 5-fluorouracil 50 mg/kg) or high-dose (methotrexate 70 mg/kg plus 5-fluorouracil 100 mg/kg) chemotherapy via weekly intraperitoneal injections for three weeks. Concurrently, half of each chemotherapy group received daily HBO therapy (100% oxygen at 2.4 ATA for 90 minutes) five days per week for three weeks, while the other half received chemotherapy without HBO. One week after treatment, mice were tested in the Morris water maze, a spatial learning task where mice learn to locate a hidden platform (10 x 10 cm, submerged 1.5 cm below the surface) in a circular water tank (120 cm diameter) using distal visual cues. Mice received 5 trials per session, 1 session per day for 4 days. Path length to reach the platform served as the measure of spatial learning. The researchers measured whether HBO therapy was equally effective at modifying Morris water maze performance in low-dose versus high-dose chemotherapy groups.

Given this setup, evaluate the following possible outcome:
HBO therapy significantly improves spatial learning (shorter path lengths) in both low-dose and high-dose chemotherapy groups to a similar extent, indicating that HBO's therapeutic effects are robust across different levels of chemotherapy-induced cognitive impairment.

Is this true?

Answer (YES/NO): NO